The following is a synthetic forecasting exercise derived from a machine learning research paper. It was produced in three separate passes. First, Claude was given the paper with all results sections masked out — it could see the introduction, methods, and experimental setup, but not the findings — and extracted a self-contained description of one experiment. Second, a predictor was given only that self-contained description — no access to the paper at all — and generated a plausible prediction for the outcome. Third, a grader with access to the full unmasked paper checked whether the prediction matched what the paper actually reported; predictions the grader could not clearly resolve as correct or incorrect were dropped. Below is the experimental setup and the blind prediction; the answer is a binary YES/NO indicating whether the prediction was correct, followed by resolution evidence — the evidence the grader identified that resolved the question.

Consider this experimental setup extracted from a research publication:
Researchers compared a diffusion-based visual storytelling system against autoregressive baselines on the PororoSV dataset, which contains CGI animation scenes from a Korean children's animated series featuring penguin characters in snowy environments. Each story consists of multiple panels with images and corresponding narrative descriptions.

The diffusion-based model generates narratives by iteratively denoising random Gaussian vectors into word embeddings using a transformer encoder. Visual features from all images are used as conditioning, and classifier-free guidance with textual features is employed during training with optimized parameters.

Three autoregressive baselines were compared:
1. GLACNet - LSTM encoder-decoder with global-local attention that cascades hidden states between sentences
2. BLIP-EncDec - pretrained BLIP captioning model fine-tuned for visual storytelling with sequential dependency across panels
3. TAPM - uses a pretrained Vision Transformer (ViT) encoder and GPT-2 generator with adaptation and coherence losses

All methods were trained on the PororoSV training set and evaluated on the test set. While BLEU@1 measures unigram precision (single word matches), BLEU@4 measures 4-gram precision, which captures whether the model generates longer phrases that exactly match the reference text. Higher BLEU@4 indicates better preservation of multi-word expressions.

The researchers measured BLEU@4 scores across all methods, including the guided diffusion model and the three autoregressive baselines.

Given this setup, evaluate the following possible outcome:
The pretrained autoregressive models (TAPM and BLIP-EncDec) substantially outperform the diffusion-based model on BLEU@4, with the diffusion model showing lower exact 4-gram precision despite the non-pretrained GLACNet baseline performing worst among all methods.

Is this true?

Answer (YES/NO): NO